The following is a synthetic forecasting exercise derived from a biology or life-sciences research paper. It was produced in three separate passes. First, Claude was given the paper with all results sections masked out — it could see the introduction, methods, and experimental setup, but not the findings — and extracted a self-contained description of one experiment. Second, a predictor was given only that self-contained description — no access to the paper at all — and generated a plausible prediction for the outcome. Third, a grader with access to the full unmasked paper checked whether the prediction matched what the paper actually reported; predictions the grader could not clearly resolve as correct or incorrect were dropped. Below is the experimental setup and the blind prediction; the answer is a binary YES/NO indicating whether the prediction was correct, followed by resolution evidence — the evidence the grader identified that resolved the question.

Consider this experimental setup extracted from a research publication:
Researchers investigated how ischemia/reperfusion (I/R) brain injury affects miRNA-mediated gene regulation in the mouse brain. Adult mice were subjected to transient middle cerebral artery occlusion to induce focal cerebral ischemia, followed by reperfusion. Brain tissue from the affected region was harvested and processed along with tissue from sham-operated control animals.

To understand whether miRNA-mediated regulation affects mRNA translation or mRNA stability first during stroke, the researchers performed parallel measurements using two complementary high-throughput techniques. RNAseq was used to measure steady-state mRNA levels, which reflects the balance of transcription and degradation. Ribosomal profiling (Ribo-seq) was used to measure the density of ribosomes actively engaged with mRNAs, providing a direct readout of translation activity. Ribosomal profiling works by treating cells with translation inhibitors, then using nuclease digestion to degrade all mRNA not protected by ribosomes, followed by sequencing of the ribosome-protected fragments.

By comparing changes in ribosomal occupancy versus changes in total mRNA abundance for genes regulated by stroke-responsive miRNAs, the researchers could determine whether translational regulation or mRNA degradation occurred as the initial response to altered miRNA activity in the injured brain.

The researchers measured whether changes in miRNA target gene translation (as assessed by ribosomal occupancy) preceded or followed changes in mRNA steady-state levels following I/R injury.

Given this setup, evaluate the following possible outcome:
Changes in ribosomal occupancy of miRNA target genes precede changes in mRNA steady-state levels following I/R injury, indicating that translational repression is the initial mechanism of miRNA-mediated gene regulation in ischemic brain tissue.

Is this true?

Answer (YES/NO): NO